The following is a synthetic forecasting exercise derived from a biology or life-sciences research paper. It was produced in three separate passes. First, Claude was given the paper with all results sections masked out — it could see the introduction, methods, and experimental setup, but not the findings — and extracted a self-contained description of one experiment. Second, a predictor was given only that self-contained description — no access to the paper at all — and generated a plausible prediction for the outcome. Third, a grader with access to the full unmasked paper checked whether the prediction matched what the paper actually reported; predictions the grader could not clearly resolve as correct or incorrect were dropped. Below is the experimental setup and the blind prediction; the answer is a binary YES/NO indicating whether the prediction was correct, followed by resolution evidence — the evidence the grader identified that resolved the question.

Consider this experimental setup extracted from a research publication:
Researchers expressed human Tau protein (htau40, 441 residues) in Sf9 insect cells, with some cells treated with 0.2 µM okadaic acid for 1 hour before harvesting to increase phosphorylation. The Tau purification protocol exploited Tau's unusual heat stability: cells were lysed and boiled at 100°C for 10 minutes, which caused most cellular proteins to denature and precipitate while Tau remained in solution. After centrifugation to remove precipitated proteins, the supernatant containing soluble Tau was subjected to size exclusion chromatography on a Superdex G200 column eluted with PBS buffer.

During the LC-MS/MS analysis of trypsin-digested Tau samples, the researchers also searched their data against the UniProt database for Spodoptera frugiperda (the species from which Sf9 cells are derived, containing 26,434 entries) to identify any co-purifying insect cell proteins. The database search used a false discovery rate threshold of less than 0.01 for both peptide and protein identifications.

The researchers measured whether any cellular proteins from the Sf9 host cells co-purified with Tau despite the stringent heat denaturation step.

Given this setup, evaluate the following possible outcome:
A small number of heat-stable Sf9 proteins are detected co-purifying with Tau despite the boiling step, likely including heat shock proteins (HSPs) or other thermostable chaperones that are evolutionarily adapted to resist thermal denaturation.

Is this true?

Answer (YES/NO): NO